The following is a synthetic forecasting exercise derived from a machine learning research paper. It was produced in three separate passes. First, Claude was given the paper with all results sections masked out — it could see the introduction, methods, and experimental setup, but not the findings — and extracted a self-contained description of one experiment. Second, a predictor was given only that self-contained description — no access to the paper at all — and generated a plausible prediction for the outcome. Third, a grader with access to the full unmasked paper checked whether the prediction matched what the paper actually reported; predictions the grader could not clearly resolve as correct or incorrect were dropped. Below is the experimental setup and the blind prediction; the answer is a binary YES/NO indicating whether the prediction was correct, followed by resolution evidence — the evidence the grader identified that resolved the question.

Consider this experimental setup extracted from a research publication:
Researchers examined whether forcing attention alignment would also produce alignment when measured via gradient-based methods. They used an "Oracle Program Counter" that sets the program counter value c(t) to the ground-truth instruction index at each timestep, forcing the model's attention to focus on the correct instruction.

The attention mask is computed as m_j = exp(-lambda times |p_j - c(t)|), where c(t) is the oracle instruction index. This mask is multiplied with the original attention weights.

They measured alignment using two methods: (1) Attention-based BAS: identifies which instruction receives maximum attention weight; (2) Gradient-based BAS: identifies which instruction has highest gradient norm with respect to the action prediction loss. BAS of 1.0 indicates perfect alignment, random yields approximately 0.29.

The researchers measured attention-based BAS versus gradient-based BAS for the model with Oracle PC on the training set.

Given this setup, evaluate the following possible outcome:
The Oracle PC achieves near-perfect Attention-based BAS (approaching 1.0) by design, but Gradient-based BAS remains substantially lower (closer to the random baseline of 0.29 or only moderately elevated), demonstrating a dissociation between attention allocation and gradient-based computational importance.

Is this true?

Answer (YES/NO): NO